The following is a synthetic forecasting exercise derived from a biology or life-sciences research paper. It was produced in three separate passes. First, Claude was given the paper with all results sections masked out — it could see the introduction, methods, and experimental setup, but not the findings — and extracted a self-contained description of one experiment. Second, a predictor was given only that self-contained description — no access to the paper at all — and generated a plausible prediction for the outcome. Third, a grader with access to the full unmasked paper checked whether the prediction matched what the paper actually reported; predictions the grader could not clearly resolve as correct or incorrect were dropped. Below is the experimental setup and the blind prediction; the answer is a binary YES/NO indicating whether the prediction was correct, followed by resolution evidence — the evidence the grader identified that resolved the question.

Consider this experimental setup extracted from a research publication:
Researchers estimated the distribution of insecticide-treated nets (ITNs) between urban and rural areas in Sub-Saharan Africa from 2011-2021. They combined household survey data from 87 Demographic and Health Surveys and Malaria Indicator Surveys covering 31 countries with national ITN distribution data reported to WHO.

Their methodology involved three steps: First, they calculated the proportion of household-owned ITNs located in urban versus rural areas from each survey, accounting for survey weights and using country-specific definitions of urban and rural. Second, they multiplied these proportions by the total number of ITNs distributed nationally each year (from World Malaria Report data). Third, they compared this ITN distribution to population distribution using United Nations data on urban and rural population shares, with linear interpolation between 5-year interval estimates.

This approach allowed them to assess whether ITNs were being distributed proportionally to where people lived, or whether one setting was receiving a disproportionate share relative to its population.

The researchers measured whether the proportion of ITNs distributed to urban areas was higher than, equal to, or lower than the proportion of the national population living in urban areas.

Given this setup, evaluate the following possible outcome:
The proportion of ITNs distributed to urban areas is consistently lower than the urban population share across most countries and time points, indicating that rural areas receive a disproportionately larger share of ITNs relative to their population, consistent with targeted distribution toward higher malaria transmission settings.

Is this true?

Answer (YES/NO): NO